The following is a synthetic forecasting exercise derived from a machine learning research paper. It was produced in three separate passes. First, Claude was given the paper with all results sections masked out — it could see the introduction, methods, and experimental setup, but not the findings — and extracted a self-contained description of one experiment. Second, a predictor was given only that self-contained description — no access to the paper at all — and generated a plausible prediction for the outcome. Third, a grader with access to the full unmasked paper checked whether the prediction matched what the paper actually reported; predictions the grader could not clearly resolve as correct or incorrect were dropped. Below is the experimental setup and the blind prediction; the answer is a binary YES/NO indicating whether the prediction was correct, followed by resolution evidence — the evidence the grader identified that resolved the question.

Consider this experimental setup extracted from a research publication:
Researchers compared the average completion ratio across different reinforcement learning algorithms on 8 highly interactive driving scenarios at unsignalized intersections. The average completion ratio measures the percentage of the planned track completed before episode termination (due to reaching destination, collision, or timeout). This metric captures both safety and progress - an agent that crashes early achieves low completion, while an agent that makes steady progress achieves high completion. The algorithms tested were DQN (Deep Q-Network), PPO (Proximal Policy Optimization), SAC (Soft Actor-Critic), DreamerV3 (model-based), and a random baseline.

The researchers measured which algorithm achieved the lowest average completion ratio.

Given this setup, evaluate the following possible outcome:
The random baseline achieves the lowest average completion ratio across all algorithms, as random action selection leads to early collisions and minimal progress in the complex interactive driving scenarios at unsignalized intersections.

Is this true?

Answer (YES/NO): NO